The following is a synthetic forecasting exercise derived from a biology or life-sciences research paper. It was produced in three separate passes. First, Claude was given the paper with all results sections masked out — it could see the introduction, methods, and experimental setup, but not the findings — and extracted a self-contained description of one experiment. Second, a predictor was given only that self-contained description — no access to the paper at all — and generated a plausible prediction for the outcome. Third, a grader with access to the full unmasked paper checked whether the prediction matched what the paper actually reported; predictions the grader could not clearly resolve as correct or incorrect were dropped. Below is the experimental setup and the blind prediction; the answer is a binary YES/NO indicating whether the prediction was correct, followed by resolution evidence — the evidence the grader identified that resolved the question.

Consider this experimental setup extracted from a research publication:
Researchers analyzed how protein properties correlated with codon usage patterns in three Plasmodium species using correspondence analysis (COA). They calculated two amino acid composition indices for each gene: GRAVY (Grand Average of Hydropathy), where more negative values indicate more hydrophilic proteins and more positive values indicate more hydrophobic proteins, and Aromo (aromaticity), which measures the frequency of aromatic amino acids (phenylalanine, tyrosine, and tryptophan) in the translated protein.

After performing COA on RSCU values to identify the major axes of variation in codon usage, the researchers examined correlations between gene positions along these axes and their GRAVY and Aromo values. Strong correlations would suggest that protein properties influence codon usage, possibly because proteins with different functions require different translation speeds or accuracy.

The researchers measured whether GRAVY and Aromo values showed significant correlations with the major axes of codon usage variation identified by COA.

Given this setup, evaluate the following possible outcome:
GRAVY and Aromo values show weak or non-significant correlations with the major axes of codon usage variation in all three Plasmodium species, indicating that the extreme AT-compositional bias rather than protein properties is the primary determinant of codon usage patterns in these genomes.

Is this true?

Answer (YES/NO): NO